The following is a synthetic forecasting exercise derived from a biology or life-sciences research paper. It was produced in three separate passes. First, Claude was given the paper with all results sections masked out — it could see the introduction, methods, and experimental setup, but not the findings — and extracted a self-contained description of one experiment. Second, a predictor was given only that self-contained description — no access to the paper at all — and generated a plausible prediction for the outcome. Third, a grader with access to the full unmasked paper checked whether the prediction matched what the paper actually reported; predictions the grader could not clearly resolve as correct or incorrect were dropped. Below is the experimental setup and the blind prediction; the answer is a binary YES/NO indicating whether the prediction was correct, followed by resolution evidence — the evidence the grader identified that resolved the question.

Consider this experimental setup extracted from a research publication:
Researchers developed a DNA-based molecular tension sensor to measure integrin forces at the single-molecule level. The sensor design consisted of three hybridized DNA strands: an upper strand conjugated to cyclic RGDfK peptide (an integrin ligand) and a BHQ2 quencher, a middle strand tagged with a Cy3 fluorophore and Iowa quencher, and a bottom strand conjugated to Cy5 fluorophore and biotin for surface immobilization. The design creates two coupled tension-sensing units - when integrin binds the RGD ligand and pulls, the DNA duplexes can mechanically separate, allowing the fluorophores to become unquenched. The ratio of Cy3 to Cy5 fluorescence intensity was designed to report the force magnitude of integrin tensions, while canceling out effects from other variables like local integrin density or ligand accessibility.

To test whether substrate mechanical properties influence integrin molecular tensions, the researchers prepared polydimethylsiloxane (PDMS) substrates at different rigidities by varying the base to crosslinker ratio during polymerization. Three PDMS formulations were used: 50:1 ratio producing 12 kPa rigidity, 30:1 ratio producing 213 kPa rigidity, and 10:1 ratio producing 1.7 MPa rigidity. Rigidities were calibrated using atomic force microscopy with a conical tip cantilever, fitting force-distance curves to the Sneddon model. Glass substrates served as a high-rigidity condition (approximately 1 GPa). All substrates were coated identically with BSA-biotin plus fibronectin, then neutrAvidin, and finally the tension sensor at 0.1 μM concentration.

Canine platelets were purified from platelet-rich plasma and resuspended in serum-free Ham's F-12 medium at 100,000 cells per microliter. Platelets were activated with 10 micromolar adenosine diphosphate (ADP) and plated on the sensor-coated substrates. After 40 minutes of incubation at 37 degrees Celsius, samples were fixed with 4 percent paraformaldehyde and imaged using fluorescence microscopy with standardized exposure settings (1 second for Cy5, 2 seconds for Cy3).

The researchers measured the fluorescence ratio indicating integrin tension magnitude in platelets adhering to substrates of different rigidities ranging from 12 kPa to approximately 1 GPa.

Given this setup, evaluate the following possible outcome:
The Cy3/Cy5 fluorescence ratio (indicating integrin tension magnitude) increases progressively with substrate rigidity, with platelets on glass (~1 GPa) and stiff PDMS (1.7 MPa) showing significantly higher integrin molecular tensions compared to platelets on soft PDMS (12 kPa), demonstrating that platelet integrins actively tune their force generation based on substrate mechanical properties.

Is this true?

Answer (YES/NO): NO